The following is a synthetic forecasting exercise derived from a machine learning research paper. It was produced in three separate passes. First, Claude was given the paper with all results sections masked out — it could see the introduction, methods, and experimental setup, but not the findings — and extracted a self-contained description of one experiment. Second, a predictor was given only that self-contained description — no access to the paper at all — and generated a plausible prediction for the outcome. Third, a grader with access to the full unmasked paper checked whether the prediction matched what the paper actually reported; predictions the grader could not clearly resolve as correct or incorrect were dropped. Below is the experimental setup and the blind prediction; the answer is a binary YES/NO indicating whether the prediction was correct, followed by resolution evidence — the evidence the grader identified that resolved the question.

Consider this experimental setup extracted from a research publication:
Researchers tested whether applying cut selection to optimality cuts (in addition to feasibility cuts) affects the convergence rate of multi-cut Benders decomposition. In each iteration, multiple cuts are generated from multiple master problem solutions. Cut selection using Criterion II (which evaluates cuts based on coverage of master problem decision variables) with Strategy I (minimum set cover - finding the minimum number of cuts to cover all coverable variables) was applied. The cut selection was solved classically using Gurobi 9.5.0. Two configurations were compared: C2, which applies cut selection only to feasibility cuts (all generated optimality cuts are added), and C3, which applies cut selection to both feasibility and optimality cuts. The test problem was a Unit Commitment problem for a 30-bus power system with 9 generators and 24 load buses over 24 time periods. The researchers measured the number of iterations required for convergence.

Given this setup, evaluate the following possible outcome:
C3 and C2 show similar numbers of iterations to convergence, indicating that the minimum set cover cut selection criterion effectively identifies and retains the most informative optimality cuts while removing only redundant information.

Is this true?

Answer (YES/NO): NO